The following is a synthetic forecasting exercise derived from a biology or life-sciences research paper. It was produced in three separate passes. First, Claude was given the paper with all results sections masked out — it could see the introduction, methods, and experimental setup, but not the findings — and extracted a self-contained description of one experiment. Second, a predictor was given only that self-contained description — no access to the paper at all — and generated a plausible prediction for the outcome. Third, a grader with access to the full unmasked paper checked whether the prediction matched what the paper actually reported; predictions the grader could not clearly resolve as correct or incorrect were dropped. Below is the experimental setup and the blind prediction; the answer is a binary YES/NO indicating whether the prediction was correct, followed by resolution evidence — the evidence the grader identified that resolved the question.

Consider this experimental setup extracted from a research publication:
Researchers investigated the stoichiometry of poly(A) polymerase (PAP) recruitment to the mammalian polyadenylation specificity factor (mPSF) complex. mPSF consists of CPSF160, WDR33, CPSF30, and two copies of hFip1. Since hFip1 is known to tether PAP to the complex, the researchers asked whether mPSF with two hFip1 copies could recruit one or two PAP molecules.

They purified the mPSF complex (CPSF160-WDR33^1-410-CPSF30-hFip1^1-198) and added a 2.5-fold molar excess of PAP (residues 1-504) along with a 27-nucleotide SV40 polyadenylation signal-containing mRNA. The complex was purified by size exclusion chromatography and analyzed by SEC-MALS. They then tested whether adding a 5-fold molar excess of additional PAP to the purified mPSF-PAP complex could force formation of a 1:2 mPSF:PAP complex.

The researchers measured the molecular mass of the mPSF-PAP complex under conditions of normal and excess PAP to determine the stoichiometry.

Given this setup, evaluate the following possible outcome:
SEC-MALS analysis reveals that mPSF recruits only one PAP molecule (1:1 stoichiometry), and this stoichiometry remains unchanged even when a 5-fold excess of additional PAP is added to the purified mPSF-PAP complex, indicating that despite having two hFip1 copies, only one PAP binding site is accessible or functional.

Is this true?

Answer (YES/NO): YES